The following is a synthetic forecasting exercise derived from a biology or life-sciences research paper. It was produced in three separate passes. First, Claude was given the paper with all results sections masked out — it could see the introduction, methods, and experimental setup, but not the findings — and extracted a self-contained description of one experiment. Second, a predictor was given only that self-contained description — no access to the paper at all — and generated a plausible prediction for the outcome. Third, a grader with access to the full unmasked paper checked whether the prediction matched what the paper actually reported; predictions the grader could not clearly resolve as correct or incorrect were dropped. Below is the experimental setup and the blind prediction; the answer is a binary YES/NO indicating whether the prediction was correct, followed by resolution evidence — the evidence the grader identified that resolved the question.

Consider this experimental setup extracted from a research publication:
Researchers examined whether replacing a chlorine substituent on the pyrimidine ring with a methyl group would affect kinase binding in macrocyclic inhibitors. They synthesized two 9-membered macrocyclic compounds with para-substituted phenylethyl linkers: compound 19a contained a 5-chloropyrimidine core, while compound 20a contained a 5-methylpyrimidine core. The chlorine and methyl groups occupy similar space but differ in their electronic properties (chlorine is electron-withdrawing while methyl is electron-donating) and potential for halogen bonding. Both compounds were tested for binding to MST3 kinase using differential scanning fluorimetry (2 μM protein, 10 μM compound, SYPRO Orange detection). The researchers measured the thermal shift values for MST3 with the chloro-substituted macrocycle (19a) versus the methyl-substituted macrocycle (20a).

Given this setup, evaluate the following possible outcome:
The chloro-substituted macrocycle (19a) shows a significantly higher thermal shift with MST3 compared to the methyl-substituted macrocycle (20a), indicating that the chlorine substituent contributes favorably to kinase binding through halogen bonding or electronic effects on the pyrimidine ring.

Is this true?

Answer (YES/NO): NO